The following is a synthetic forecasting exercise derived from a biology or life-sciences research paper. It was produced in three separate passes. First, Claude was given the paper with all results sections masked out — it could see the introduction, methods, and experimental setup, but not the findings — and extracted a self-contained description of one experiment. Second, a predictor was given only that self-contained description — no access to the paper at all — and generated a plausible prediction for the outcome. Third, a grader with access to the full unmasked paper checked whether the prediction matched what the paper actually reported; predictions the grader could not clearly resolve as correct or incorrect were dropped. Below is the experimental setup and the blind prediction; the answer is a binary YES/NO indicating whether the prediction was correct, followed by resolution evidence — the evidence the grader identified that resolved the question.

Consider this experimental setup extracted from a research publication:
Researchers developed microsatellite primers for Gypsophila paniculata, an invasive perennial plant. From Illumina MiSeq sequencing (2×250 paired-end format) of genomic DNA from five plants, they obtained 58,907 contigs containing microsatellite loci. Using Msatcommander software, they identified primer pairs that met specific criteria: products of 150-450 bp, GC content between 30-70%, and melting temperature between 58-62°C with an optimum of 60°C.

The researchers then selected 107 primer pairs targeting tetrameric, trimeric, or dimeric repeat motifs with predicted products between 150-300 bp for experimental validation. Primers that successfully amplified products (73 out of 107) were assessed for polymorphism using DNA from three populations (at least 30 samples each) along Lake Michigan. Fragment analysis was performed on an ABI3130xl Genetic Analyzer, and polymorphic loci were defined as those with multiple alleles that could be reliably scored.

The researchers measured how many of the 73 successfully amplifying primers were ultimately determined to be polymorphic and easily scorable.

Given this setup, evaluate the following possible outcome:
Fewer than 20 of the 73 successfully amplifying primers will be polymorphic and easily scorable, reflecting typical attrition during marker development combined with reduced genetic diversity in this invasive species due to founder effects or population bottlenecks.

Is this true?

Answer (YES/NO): YES